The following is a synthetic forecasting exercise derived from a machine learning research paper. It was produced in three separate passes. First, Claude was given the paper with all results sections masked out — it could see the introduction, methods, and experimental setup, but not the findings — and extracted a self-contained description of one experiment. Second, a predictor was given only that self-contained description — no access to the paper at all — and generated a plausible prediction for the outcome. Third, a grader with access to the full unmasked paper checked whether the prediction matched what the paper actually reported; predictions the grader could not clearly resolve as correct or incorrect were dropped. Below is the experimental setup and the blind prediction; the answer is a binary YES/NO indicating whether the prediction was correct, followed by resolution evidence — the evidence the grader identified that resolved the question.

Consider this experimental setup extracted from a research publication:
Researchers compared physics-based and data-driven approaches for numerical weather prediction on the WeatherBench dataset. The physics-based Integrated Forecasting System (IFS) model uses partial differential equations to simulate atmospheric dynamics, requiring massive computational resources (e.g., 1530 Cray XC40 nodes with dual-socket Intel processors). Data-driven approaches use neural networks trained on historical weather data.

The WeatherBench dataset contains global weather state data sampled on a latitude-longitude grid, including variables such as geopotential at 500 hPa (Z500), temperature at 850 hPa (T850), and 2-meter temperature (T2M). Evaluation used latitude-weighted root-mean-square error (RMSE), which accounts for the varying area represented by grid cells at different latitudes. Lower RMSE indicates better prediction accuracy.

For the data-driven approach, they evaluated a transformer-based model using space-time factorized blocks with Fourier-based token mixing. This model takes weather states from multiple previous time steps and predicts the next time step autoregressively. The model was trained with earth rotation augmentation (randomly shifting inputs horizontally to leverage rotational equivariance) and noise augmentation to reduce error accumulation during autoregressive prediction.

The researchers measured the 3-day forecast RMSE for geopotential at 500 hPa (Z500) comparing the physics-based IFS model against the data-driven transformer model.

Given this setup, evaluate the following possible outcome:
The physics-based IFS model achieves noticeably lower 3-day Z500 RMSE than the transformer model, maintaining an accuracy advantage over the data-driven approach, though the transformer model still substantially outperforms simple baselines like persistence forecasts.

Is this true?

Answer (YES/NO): YES